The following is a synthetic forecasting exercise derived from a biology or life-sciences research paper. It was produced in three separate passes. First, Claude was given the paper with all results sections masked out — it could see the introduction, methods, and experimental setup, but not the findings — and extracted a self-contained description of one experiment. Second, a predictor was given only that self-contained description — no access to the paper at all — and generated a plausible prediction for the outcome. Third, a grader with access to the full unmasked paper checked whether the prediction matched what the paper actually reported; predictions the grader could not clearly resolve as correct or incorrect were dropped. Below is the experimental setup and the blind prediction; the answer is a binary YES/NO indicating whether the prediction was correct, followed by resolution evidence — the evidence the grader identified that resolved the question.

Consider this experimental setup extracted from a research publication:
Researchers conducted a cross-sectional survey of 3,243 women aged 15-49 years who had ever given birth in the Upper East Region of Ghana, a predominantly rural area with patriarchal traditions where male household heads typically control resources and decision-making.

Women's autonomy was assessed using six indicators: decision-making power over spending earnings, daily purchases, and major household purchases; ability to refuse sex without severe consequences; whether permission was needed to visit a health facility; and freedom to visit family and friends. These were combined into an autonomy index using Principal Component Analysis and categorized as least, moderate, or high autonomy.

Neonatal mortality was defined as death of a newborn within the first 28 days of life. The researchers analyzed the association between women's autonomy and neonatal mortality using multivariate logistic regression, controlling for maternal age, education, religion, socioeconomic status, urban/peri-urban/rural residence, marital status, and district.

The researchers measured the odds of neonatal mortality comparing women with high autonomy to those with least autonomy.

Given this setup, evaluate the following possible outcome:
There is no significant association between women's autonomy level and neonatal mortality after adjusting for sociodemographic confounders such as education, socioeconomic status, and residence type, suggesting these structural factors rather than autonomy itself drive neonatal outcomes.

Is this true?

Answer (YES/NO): NO